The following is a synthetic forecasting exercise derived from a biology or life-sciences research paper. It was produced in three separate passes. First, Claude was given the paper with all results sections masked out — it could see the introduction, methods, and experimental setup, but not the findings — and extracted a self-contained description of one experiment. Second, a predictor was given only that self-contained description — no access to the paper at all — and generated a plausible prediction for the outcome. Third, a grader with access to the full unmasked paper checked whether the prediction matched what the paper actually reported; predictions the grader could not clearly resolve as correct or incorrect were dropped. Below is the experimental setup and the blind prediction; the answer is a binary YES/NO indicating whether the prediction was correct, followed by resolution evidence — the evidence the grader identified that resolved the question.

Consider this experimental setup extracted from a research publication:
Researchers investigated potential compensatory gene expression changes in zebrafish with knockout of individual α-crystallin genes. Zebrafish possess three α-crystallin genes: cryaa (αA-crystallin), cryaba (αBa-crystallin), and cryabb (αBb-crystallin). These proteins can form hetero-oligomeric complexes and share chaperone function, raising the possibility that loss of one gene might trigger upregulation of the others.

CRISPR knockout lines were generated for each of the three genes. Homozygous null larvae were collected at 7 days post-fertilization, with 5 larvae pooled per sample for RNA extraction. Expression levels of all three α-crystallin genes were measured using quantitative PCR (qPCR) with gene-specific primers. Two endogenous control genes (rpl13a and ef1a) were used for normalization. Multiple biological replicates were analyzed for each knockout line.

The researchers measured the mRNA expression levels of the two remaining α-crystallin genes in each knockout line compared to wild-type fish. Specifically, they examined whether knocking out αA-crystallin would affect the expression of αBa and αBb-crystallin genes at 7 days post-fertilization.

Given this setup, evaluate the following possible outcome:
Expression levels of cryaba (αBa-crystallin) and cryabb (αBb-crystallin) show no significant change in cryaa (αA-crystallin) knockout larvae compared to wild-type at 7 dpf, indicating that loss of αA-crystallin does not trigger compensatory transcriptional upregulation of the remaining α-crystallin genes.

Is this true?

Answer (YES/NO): YES